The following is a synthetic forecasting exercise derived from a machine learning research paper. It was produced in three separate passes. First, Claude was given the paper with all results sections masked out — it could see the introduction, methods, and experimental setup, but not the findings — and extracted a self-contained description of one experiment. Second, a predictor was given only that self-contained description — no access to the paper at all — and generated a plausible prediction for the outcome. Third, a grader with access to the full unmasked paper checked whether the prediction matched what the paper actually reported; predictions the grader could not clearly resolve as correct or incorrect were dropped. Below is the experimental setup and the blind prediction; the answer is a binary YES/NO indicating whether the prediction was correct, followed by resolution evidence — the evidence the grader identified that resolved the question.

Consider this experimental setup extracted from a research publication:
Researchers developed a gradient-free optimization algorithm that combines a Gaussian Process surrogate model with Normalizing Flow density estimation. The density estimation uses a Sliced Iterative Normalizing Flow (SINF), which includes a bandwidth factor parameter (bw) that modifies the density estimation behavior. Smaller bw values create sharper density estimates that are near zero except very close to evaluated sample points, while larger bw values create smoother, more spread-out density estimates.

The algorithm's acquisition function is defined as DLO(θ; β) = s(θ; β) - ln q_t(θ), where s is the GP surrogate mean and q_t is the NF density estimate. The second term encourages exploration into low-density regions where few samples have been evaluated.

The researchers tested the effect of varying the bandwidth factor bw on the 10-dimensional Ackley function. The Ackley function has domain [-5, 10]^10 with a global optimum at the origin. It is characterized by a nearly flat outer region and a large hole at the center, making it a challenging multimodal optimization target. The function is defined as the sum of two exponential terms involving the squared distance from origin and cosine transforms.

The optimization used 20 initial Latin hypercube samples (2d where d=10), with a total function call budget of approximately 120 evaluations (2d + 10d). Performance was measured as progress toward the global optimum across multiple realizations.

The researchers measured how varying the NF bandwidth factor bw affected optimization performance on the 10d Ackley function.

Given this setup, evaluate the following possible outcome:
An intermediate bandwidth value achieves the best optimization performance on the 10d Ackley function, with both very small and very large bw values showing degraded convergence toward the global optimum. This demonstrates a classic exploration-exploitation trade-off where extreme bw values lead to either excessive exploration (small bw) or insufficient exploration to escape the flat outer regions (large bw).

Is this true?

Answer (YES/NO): NO